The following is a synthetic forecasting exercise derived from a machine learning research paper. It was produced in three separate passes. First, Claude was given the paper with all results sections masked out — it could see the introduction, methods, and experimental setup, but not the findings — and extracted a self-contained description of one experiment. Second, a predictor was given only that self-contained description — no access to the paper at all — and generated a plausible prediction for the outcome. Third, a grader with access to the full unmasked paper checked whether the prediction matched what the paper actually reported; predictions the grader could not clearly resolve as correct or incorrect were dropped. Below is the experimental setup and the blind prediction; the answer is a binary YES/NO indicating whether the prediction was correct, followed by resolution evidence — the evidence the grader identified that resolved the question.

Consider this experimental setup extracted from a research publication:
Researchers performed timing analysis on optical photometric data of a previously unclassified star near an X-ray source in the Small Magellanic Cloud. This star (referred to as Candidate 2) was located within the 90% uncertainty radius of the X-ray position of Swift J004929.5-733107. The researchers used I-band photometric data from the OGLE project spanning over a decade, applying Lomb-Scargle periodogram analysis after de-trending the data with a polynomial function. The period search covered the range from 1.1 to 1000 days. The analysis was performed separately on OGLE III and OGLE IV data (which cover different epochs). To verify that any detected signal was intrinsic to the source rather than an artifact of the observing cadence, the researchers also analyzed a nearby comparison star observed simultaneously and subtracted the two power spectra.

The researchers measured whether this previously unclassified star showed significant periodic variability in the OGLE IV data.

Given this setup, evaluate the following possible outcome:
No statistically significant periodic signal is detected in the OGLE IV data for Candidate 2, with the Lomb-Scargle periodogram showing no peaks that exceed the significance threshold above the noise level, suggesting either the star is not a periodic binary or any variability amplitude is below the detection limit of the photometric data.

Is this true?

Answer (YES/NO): NO